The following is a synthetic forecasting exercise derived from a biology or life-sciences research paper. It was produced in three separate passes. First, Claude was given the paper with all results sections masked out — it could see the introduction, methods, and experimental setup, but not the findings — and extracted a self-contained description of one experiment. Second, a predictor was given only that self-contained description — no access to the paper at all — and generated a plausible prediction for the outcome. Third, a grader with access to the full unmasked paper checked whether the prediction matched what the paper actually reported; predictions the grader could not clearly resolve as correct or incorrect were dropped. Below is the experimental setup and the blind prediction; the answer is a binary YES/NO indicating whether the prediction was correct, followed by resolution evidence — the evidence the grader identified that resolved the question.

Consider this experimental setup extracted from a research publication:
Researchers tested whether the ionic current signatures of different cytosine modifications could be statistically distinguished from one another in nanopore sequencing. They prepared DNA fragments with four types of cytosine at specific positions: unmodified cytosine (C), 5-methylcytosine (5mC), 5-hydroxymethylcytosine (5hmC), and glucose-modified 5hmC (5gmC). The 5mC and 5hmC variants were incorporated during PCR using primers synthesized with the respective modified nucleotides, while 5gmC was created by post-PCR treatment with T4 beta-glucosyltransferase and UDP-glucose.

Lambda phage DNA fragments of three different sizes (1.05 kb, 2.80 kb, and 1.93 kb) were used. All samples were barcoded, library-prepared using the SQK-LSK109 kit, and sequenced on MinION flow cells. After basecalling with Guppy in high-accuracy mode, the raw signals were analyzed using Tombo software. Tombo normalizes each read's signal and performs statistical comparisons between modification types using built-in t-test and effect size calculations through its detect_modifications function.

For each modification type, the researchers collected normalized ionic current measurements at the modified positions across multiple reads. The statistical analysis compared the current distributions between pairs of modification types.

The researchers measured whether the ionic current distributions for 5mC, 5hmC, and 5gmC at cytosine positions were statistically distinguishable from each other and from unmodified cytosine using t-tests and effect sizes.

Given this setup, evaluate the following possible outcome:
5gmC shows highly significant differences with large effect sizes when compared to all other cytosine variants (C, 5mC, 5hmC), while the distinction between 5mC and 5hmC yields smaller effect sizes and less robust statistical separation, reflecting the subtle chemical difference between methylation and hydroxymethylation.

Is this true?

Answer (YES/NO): NO